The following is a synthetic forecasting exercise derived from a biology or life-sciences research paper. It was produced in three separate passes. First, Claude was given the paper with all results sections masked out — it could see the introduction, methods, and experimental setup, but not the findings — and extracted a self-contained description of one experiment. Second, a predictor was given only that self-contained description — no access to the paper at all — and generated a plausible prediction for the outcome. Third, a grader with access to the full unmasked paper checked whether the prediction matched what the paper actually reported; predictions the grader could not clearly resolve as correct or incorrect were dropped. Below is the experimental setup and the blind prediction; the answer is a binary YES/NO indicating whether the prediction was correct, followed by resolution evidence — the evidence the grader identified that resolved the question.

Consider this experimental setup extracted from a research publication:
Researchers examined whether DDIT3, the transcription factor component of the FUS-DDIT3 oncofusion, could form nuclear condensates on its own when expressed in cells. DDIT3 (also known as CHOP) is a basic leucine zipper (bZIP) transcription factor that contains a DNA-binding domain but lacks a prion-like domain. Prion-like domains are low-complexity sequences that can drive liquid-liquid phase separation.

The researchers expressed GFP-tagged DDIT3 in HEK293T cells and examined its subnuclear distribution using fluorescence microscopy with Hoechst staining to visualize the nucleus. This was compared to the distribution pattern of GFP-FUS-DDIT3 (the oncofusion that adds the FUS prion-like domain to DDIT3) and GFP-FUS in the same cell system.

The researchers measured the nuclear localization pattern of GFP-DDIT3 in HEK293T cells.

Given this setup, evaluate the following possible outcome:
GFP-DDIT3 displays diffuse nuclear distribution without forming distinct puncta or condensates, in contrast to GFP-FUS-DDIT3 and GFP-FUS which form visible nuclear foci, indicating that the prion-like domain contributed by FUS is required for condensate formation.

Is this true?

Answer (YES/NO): NO